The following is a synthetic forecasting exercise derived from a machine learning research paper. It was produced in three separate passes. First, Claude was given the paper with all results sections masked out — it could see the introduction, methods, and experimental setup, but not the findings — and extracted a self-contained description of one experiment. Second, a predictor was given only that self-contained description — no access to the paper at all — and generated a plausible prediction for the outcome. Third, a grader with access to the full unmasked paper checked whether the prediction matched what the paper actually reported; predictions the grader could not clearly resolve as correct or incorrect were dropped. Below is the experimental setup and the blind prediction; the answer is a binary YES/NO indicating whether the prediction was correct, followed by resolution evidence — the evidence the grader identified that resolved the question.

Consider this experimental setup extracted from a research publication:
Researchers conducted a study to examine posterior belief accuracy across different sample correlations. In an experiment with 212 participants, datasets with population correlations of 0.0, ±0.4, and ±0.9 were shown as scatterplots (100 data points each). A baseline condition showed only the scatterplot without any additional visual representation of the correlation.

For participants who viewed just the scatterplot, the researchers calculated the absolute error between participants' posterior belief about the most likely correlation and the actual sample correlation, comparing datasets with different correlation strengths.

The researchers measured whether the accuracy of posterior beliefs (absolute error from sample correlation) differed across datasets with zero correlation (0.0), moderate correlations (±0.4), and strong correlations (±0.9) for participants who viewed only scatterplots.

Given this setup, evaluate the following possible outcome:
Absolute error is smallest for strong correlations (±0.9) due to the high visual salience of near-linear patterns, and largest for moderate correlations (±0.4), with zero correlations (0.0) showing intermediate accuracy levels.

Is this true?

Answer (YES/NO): NO